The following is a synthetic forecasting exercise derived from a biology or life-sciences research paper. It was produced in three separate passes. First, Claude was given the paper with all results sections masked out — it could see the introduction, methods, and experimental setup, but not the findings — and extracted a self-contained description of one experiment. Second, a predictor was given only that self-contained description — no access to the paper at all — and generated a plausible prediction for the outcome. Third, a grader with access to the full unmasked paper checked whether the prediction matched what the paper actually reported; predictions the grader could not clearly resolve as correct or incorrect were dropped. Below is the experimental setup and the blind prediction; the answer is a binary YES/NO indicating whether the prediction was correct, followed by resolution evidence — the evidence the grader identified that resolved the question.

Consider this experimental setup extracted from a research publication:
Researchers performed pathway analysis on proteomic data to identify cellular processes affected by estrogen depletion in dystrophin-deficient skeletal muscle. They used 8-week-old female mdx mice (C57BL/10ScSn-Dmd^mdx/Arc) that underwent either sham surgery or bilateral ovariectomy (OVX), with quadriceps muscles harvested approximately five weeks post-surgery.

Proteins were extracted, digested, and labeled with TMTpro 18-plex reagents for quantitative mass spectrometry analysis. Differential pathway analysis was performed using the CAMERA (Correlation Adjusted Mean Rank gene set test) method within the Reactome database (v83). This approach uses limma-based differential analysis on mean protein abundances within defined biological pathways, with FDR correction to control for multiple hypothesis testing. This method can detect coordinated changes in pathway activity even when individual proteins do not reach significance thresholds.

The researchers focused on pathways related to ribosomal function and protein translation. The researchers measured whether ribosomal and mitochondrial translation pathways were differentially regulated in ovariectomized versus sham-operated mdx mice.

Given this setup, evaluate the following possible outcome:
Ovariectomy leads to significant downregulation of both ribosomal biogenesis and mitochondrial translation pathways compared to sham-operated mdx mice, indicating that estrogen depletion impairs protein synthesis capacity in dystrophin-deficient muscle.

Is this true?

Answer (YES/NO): NO